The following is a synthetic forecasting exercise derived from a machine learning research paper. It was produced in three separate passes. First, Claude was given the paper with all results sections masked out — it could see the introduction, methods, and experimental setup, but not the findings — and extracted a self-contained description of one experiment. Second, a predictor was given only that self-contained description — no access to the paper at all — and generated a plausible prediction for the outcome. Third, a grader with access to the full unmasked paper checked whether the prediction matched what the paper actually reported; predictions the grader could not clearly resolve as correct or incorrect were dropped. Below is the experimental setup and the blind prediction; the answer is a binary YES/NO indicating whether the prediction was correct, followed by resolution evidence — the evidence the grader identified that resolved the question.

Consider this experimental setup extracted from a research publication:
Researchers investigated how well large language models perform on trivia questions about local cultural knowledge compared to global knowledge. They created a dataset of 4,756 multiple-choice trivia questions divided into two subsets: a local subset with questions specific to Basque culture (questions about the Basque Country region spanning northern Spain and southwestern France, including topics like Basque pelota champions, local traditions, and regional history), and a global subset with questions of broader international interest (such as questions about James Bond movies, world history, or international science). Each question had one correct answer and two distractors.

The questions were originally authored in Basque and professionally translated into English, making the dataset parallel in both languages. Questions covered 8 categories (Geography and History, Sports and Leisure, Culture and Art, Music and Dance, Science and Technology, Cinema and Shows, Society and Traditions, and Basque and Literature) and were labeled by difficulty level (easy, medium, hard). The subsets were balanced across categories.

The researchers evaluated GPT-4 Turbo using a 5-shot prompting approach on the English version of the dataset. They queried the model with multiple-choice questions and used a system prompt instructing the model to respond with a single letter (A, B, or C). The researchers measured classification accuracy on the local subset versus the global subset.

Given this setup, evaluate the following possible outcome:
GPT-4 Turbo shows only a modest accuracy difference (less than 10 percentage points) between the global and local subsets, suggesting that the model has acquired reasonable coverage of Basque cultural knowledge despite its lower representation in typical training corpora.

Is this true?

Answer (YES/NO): NO